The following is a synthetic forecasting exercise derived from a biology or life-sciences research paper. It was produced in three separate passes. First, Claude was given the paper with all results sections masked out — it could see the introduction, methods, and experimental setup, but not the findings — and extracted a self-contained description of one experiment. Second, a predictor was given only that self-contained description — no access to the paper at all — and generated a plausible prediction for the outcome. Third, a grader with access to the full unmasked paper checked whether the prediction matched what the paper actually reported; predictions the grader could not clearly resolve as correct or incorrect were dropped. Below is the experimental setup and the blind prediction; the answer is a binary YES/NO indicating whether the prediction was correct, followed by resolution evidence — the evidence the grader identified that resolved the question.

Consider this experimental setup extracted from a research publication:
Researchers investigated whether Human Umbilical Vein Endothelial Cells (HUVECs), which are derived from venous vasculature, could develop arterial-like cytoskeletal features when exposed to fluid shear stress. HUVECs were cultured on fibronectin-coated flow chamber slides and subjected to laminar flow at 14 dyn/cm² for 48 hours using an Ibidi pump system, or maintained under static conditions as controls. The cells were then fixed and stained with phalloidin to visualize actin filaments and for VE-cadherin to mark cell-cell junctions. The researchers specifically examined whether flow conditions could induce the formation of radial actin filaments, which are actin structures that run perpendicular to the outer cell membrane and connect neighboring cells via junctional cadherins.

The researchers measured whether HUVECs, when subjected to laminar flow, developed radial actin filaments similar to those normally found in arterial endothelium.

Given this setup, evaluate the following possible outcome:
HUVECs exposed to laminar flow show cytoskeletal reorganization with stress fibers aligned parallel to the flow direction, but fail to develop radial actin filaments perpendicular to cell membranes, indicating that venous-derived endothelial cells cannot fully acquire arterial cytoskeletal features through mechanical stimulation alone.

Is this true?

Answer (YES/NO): NO